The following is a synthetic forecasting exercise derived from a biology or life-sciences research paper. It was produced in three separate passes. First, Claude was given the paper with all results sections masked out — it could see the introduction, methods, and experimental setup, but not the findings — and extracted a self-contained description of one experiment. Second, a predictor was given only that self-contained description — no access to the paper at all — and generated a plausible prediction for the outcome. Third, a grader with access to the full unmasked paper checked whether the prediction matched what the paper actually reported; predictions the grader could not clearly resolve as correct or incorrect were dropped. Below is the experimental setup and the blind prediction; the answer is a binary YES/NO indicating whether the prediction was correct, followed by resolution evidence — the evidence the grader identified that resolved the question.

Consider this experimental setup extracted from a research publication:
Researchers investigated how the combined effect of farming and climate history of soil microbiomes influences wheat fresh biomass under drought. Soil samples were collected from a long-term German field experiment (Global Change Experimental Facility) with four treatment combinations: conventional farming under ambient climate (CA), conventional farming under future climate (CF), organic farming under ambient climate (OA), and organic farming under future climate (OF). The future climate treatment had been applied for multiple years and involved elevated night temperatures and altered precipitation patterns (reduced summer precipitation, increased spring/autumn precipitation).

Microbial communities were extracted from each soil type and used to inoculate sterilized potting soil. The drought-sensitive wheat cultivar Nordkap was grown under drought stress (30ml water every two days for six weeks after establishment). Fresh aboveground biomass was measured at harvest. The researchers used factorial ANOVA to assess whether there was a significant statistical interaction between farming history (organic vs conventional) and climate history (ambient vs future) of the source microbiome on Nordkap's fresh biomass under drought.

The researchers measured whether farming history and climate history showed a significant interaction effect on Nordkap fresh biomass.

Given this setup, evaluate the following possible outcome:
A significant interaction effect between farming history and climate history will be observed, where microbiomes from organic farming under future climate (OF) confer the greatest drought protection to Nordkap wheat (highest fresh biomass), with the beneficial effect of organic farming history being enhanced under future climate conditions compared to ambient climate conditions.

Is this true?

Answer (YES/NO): NO